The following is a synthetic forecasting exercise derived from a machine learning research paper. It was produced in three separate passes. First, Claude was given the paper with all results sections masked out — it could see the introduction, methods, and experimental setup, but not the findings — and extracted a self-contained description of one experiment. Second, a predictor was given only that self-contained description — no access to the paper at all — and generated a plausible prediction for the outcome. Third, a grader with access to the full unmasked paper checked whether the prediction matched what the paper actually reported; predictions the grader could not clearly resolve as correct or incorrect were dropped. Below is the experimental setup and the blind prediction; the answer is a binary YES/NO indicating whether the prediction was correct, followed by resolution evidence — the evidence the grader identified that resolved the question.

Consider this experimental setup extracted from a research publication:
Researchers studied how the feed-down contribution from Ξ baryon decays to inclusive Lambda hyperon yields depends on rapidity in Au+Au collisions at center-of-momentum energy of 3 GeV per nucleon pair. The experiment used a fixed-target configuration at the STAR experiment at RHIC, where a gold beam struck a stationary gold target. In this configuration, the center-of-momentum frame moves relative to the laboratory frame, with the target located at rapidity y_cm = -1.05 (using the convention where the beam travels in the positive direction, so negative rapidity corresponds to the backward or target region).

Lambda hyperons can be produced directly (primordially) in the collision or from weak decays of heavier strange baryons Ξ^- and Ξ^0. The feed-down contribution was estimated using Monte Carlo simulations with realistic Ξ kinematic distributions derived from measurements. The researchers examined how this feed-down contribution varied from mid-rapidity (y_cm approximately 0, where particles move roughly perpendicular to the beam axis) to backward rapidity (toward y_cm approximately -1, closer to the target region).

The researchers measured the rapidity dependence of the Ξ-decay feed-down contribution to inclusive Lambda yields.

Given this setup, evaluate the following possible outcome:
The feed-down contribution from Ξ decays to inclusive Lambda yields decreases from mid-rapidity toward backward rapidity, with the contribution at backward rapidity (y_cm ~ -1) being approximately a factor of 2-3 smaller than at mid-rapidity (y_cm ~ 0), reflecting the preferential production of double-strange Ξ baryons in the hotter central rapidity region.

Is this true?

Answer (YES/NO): NO